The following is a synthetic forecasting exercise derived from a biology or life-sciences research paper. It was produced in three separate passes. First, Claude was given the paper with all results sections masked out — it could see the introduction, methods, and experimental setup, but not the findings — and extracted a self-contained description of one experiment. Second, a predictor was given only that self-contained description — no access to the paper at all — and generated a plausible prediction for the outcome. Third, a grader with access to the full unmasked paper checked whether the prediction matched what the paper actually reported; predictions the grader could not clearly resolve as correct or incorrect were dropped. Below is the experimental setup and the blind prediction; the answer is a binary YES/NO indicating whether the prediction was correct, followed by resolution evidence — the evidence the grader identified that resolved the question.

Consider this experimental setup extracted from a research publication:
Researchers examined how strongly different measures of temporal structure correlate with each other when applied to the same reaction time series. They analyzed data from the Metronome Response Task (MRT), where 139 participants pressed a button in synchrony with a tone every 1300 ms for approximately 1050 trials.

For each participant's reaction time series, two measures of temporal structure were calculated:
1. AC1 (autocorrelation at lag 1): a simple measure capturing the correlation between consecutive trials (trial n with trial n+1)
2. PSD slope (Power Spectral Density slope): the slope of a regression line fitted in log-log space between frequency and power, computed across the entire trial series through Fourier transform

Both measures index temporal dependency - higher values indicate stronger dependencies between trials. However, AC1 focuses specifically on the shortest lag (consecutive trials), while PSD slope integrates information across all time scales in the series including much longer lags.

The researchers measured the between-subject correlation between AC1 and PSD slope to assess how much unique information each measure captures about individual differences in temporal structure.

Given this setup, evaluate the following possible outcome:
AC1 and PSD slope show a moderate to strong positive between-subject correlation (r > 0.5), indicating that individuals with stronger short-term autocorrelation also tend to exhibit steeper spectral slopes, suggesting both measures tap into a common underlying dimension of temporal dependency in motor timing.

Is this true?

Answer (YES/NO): YES